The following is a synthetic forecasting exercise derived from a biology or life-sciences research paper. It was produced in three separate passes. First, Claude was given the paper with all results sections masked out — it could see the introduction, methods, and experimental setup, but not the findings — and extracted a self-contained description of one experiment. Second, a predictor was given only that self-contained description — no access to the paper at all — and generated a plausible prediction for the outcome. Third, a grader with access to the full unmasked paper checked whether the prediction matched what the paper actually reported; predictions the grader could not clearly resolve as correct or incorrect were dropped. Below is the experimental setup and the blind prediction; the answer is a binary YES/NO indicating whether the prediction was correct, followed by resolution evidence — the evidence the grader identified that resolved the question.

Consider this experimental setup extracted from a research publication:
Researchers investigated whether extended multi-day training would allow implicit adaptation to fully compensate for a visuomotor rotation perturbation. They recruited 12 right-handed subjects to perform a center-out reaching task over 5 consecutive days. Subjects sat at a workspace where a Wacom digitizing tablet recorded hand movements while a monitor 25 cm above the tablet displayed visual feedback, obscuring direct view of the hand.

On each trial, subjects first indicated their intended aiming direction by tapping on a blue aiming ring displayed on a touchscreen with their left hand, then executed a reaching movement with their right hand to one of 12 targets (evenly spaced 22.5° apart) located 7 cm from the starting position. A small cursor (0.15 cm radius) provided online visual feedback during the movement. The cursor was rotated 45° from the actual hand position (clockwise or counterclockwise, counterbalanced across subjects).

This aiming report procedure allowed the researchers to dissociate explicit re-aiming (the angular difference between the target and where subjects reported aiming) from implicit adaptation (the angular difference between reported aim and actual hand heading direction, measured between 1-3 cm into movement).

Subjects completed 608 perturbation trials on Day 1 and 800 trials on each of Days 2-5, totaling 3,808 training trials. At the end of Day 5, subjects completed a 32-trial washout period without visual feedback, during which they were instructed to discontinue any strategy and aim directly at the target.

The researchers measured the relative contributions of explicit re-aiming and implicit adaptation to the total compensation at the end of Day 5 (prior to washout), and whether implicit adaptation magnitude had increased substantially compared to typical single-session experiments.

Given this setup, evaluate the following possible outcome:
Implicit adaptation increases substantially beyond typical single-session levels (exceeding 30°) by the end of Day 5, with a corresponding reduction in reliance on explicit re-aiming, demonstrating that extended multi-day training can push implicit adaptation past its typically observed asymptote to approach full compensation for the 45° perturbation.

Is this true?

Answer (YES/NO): NO